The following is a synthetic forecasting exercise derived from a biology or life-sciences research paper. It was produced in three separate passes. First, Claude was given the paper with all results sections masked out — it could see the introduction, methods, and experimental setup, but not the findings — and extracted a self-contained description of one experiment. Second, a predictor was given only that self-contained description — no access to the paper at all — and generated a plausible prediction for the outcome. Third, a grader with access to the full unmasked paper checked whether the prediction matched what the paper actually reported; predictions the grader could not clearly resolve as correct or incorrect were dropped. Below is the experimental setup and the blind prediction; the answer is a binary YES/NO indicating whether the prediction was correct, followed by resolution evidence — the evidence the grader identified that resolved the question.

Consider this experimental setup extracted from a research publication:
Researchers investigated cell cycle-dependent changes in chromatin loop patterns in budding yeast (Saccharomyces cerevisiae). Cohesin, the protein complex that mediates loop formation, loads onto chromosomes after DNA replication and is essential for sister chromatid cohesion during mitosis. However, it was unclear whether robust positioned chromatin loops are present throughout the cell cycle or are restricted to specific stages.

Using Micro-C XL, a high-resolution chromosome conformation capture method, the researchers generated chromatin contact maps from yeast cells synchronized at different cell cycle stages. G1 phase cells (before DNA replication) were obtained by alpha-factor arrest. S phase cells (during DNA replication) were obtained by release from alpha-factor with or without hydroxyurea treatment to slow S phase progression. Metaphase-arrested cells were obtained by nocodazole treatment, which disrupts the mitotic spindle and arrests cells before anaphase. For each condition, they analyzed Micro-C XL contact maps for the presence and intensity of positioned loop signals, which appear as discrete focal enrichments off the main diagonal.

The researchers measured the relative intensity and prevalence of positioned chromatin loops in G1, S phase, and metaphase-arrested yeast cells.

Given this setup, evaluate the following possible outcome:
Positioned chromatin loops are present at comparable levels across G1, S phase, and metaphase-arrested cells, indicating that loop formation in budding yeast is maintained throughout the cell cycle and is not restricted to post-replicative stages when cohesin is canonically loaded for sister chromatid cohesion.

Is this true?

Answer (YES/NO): NO